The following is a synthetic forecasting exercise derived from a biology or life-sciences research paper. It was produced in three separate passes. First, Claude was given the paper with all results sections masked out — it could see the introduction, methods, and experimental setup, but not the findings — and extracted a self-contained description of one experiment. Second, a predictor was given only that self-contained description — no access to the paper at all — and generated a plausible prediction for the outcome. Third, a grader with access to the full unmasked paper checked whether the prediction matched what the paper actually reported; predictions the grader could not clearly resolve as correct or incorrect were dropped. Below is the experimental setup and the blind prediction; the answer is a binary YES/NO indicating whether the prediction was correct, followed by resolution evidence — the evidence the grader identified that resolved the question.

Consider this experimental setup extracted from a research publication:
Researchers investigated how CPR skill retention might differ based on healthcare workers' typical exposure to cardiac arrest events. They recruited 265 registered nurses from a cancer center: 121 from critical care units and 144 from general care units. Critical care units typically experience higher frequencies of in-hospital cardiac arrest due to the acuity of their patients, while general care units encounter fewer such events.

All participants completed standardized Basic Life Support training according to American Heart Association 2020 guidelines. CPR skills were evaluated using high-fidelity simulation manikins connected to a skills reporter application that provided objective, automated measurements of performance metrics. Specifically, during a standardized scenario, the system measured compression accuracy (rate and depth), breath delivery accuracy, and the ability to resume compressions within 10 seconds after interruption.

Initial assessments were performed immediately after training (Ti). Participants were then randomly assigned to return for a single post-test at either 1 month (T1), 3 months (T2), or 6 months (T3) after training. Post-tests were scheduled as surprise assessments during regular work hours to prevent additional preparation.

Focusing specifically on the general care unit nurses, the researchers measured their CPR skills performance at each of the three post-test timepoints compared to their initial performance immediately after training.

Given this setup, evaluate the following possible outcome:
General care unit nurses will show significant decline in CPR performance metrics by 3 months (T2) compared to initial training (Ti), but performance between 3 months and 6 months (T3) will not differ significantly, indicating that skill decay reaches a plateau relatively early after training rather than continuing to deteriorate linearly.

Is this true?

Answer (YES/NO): YES